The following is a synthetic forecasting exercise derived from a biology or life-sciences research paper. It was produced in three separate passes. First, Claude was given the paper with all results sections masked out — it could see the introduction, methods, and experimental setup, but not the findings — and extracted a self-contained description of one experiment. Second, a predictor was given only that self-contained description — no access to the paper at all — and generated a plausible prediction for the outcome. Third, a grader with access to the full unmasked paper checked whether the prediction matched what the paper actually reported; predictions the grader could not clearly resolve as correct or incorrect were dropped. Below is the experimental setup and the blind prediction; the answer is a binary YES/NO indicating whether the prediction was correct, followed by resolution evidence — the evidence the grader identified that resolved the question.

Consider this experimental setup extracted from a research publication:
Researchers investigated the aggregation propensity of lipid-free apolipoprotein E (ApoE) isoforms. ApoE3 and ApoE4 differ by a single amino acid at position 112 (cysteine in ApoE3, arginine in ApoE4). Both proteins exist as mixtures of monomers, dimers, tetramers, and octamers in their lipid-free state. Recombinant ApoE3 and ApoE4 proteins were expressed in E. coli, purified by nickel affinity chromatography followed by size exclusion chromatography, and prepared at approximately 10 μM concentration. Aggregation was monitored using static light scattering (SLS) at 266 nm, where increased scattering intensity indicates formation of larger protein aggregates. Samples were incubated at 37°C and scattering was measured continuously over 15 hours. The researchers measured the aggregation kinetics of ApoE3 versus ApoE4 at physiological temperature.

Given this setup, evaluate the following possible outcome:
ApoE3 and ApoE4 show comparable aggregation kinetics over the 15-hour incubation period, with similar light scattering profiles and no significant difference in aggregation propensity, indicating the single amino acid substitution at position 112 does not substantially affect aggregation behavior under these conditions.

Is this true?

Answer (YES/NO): NO